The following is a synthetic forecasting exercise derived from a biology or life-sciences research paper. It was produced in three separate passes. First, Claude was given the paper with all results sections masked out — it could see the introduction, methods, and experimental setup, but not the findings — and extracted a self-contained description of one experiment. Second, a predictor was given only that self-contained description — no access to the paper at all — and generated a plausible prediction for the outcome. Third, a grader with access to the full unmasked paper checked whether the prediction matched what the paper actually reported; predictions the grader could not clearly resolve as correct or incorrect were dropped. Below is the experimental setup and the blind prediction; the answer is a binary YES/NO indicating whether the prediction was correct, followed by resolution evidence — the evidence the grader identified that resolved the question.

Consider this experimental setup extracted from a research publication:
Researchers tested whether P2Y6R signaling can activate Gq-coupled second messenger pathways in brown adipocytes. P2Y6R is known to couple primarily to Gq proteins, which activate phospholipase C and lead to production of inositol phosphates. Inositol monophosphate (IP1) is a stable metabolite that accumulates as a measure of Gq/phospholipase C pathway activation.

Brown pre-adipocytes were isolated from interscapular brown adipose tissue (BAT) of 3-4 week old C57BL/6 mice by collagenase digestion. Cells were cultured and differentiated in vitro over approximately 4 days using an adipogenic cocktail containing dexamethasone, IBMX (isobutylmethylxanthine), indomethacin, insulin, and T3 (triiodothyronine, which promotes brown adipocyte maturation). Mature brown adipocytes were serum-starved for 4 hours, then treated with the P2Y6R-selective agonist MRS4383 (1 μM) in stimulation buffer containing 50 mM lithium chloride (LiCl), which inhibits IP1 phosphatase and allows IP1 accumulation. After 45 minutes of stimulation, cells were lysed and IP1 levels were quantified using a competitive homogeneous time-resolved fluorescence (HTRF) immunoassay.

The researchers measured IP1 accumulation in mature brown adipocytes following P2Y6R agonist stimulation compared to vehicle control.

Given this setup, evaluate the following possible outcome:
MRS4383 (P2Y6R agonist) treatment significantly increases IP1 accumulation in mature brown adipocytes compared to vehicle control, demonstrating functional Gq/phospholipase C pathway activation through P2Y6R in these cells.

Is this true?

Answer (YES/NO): YES